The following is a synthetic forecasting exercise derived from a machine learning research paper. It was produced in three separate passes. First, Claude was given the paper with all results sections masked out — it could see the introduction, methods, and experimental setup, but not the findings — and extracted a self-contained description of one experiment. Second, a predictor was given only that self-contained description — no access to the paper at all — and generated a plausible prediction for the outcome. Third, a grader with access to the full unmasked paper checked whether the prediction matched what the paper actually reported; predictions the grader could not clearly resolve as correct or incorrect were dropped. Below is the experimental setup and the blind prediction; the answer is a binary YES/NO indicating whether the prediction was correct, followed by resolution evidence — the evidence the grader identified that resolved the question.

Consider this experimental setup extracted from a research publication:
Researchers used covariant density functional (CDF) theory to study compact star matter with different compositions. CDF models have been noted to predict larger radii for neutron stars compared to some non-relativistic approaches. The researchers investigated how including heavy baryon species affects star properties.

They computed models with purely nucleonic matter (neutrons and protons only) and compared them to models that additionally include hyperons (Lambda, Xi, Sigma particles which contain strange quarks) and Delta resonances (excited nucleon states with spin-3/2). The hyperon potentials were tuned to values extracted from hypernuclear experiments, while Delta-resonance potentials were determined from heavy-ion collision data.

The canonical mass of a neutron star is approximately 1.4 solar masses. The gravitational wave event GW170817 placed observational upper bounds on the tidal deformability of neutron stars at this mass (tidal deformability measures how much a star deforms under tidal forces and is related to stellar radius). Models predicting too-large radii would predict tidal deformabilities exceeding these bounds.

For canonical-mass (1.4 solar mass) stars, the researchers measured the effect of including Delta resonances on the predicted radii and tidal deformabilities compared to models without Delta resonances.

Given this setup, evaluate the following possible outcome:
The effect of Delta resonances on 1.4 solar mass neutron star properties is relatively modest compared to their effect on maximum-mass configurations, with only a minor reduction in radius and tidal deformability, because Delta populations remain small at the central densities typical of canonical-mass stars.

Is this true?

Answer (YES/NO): NO